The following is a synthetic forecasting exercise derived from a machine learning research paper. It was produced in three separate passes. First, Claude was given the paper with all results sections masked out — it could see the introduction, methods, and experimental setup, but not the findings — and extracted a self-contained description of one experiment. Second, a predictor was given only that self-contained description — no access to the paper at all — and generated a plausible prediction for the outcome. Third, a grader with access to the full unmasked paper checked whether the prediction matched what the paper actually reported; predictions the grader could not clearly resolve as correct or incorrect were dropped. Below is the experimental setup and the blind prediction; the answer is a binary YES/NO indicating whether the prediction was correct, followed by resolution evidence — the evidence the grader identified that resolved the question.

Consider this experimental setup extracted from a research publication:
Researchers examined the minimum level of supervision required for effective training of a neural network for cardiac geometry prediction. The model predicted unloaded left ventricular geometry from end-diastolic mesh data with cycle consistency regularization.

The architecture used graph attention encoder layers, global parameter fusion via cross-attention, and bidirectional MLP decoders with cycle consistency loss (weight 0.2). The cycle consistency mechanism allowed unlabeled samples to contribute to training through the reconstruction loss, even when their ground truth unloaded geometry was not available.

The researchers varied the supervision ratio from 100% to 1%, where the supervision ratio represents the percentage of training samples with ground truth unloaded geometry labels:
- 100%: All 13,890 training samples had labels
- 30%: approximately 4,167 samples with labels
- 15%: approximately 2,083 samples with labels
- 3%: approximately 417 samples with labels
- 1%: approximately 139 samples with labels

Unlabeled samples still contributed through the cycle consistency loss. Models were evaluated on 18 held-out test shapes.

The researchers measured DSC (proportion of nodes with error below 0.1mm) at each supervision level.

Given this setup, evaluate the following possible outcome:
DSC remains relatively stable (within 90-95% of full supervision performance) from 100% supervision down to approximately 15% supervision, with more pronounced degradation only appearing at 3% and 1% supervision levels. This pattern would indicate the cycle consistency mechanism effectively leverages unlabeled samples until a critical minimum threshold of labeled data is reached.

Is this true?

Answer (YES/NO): NO